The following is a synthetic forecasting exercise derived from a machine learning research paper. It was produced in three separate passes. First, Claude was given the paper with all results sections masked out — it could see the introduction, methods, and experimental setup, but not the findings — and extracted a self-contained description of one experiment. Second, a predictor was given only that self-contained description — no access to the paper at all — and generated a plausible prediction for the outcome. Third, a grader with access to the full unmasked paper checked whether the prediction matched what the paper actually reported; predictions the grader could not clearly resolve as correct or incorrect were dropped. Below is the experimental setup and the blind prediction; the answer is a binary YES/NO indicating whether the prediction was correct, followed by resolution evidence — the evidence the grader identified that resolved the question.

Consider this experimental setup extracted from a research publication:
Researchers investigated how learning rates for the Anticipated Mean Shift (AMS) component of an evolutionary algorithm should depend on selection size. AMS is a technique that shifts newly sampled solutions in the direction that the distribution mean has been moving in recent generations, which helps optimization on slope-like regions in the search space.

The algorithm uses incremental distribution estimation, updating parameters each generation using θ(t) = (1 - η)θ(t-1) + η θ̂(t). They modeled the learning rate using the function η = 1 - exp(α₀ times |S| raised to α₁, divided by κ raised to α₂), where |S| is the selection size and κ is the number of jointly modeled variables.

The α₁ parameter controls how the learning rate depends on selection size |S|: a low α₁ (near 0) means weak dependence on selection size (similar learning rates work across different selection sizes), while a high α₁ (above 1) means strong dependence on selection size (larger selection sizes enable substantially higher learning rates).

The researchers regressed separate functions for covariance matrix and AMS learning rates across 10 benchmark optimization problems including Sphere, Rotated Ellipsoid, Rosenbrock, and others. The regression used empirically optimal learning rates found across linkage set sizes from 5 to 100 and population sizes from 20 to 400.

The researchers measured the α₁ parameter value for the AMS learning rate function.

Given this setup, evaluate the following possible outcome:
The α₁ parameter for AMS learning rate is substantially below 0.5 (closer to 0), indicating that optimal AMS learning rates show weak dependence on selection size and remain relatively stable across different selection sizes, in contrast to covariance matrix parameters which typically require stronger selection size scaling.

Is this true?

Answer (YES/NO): NO